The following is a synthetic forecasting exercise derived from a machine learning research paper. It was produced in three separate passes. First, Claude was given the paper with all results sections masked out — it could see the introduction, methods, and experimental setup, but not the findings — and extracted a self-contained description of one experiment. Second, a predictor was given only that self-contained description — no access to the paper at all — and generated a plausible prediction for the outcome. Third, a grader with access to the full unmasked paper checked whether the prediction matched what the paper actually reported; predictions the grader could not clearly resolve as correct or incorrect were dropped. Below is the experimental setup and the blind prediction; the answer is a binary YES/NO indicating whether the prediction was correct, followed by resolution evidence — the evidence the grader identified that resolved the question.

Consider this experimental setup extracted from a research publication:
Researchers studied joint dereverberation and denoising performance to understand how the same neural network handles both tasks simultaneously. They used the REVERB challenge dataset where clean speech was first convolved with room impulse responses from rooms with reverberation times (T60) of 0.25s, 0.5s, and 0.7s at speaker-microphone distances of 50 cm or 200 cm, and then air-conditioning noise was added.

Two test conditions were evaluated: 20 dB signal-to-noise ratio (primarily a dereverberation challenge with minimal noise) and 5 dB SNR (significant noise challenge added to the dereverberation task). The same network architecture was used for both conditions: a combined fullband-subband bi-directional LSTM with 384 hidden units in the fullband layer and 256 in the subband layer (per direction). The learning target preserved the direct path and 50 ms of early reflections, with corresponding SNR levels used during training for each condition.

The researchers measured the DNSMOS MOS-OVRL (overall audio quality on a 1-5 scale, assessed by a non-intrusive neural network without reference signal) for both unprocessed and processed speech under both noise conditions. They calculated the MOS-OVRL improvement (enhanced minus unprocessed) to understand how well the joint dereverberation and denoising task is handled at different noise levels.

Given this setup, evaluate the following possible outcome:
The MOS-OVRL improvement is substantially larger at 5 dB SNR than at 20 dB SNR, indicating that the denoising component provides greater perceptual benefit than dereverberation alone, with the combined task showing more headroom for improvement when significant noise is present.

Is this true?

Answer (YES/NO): NO